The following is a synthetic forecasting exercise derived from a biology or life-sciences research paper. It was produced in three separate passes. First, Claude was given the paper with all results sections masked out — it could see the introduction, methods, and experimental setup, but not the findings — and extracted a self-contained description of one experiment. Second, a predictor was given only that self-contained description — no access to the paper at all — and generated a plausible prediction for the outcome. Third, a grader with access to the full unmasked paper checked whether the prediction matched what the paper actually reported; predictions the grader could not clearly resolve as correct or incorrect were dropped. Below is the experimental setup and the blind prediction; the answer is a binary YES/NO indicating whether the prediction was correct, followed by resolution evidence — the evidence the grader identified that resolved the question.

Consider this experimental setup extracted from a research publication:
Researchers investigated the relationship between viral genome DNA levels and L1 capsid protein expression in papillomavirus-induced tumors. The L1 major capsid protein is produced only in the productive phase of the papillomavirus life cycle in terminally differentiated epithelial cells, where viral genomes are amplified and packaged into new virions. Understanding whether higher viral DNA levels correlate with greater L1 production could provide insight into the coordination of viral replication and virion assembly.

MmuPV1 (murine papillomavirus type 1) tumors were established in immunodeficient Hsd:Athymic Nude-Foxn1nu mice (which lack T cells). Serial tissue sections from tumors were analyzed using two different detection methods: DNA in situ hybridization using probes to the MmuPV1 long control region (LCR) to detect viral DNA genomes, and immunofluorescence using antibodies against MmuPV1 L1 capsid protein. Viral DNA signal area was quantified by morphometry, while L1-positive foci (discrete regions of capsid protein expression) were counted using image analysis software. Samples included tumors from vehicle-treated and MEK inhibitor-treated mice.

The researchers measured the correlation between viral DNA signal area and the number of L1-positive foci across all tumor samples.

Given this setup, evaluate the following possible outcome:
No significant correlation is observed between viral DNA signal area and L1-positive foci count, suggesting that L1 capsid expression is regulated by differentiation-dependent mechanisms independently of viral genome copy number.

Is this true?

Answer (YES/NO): NO